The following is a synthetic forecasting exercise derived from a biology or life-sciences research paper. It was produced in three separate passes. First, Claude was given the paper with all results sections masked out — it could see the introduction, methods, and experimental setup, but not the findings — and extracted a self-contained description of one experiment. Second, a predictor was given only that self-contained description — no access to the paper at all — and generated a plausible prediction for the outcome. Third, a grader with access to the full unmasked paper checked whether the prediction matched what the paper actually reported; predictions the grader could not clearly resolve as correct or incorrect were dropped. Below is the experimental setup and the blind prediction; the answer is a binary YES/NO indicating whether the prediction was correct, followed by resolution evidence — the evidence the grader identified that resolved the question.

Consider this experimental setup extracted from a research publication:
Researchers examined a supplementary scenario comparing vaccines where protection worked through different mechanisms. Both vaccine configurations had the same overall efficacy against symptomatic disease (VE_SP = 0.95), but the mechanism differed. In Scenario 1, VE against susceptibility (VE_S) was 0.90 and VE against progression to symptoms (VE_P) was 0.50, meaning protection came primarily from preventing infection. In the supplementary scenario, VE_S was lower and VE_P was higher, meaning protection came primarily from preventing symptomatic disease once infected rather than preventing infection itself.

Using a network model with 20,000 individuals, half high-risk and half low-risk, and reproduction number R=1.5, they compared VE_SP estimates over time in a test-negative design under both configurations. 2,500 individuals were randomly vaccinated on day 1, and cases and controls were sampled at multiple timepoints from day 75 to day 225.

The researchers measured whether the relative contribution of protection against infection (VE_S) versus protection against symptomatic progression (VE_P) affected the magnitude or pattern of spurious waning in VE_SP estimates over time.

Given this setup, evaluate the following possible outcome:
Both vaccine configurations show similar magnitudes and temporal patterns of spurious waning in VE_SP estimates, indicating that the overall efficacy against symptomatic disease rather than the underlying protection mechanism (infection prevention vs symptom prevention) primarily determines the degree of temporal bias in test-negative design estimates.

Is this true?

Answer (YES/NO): YES